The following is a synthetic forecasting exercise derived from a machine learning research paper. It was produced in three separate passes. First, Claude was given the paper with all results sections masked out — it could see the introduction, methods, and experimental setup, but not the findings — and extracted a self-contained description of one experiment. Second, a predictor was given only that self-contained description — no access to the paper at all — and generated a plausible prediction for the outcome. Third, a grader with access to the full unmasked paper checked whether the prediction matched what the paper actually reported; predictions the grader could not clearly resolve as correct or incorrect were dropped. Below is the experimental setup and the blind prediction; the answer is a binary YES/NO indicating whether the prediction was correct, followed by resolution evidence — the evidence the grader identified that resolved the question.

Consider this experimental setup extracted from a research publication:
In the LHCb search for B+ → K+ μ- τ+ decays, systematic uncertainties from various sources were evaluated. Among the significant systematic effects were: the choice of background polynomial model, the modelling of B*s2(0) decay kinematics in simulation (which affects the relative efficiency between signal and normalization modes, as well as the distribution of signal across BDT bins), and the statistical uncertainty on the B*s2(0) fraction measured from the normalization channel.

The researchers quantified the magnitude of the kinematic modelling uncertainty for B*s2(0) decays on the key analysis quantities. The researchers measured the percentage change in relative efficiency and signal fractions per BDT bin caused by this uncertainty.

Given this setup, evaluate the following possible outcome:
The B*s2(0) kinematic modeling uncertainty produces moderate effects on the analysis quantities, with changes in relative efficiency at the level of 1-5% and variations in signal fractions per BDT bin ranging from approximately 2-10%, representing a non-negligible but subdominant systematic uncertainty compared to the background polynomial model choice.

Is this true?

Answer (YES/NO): YES